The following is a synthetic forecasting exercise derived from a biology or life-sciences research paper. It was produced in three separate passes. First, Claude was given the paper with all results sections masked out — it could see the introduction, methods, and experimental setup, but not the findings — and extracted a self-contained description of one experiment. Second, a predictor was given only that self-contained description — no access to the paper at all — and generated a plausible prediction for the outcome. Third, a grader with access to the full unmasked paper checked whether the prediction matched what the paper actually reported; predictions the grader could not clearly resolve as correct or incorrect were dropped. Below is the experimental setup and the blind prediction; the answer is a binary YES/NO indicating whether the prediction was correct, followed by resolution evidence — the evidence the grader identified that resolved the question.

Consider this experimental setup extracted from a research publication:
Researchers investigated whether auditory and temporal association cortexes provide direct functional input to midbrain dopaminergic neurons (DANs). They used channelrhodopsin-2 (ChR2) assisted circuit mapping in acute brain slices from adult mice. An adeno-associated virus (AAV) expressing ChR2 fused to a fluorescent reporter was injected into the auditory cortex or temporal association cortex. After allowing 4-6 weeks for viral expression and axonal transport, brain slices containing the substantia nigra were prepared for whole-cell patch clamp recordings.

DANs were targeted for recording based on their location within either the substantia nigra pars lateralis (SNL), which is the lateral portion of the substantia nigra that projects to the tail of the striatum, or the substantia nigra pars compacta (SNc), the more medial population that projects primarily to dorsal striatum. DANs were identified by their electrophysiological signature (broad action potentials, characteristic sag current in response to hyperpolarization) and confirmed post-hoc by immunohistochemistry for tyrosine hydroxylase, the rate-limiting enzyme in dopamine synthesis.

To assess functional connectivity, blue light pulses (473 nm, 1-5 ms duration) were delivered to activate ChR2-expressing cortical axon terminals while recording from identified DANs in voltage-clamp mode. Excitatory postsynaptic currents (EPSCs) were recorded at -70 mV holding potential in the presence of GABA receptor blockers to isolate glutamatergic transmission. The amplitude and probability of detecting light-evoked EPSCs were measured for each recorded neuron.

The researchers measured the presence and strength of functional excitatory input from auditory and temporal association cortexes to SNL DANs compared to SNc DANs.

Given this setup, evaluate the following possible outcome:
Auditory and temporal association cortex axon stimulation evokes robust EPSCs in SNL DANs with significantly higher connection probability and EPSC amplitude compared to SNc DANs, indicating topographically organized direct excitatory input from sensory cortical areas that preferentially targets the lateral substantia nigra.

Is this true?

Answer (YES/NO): YES